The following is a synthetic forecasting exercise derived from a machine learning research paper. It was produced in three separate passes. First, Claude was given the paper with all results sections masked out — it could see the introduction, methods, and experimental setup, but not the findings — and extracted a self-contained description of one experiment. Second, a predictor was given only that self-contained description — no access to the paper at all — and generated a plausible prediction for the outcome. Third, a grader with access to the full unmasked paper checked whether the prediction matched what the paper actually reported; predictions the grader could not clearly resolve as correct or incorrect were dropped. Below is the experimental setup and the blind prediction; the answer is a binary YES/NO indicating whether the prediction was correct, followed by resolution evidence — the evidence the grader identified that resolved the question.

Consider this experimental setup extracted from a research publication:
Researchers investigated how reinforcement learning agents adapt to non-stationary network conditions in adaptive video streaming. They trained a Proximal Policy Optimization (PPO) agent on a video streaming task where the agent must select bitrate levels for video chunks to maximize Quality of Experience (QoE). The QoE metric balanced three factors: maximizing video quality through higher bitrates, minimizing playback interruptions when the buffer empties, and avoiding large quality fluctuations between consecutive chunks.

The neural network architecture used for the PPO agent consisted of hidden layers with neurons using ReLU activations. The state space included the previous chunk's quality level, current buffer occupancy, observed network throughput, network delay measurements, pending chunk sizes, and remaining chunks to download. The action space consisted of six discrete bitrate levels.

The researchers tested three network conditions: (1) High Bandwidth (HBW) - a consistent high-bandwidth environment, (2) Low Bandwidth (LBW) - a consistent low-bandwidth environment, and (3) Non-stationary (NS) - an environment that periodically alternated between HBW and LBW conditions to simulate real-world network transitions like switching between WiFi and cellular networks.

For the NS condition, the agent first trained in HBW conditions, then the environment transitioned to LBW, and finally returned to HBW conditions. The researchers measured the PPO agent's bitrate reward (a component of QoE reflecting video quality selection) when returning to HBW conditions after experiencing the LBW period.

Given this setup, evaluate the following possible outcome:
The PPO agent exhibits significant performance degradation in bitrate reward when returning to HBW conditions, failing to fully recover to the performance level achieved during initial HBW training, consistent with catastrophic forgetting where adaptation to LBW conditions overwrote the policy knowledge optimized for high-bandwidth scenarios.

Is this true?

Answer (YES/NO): YES